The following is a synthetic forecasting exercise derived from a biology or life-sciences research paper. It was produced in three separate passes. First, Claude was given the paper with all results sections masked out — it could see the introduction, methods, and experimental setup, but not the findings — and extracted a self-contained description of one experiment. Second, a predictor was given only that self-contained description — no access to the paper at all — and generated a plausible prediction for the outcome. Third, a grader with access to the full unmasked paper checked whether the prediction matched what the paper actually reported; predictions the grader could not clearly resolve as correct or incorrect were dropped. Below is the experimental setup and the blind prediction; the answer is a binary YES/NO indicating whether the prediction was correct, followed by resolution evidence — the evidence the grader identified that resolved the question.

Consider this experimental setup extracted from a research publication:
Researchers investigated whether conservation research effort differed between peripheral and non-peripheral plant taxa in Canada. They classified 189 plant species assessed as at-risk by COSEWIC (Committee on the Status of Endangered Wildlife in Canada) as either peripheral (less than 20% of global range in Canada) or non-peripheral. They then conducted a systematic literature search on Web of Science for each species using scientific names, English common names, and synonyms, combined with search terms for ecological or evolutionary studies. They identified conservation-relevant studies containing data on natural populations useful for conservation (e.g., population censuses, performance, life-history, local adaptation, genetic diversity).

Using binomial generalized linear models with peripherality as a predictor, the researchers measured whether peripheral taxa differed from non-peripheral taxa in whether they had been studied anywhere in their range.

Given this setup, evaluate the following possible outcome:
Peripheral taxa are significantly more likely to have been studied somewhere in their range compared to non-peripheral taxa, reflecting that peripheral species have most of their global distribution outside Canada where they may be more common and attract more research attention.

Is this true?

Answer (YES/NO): NO